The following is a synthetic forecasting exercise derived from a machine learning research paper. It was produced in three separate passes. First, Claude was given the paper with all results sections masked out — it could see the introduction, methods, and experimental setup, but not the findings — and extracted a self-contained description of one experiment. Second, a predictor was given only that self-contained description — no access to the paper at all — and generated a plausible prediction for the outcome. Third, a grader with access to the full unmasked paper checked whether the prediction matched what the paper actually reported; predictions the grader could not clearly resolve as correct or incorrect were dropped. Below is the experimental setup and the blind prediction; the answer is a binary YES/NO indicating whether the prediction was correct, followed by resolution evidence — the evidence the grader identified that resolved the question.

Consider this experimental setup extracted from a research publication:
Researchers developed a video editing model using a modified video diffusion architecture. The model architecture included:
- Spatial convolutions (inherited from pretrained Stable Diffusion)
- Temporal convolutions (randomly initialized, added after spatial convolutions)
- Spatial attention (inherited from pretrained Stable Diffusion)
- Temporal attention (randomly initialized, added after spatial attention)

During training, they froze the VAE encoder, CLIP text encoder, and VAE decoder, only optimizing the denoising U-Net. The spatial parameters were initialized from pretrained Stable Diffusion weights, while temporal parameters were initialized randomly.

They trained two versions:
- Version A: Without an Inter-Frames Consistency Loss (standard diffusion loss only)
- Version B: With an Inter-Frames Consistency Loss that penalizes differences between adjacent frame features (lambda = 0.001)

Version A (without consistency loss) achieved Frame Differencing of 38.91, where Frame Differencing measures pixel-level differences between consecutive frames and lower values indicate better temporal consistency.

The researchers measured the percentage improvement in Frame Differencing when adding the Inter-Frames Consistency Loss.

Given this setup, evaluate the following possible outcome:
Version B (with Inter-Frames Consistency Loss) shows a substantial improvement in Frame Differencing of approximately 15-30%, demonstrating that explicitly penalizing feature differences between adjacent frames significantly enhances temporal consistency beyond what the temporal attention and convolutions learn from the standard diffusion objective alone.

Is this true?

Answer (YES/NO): YES